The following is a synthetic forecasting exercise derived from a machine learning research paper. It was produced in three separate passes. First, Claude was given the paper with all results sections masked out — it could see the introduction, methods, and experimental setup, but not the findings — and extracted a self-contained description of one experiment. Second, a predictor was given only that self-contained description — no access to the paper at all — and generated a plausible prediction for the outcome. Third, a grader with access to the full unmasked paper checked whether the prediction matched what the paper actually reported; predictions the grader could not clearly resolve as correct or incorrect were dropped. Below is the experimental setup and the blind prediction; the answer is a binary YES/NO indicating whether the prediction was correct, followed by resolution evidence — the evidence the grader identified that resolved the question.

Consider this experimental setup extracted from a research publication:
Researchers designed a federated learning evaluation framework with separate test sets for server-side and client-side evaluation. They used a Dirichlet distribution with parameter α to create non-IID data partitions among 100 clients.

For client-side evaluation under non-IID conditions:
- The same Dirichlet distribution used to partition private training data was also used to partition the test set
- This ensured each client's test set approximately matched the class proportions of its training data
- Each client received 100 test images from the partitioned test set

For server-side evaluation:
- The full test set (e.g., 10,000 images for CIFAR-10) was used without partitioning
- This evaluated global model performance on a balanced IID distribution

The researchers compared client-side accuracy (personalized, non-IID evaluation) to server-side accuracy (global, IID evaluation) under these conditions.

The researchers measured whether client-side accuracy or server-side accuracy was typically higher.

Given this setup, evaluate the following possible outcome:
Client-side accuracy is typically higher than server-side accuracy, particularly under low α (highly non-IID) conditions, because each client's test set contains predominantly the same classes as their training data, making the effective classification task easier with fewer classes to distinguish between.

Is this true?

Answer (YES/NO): YES